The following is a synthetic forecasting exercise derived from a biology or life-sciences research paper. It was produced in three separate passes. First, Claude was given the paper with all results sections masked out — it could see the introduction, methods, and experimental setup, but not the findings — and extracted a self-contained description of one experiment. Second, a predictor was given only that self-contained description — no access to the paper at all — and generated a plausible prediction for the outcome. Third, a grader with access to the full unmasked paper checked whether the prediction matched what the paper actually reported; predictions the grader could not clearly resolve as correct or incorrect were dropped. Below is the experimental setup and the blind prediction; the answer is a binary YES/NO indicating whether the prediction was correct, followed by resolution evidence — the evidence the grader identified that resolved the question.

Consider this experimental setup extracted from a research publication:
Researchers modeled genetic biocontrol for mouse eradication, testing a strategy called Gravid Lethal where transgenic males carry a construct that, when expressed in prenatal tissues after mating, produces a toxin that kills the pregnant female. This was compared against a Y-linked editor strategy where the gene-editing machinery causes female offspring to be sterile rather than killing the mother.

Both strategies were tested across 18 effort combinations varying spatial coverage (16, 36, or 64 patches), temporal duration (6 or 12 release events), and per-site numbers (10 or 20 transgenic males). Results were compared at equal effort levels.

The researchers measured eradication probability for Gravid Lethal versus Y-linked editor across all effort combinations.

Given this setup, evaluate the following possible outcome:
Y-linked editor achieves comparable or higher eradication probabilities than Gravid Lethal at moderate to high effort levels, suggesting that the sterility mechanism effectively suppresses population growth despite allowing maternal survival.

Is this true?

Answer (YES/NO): NO